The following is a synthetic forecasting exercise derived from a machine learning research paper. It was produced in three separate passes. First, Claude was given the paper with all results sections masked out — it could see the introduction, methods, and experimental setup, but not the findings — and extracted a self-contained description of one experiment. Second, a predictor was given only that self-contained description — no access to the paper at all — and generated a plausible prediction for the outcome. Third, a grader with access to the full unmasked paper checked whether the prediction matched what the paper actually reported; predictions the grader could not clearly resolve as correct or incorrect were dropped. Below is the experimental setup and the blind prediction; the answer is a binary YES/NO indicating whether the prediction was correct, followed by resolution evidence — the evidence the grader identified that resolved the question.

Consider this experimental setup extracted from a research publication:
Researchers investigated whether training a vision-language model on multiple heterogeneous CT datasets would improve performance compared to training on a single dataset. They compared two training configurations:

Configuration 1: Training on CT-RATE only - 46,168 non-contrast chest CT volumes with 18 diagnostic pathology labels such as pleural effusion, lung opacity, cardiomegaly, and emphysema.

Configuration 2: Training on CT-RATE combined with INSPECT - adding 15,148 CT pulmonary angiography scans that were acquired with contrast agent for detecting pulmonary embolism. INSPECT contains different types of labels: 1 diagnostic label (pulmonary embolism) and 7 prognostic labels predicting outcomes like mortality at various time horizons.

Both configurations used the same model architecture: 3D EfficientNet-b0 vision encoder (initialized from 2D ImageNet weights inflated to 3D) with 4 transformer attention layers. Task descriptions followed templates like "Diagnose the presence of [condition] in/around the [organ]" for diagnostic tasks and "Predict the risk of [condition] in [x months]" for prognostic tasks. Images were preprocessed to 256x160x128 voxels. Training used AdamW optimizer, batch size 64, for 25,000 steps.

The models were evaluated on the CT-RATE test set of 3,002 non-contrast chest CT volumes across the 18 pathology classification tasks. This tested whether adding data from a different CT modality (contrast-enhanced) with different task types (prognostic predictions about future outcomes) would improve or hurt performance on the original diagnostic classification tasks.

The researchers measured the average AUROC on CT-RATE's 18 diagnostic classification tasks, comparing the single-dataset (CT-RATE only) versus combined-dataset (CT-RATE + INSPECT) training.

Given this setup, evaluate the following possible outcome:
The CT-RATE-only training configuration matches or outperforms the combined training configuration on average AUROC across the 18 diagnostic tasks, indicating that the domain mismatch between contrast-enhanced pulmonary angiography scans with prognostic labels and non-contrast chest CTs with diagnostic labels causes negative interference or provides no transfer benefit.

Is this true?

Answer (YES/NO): YES